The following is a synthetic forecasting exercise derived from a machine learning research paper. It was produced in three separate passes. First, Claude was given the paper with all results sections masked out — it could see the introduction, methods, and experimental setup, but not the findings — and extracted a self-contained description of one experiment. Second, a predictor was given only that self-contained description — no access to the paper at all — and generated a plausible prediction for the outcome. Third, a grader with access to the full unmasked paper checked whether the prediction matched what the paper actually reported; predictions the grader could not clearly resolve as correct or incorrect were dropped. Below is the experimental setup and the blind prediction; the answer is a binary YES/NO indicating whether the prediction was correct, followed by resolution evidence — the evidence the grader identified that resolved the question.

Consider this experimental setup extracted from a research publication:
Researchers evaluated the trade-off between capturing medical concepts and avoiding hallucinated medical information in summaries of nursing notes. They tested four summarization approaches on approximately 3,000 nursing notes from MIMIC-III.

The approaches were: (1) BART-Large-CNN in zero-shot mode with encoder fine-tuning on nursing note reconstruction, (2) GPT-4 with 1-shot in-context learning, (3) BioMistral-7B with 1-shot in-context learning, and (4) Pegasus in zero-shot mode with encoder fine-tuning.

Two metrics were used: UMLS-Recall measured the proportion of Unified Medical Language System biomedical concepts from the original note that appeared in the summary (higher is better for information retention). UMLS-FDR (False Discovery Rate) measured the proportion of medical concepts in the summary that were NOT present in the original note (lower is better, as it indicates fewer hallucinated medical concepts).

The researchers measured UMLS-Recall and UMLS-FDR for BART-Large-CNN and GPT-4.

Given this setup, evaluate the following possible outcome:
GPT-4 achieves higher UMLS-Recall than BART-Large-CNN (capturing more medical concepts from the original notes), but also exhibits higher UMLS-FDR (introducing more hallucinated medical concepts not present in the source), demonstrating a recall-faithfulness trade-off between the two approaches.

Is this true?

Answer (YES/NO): YES